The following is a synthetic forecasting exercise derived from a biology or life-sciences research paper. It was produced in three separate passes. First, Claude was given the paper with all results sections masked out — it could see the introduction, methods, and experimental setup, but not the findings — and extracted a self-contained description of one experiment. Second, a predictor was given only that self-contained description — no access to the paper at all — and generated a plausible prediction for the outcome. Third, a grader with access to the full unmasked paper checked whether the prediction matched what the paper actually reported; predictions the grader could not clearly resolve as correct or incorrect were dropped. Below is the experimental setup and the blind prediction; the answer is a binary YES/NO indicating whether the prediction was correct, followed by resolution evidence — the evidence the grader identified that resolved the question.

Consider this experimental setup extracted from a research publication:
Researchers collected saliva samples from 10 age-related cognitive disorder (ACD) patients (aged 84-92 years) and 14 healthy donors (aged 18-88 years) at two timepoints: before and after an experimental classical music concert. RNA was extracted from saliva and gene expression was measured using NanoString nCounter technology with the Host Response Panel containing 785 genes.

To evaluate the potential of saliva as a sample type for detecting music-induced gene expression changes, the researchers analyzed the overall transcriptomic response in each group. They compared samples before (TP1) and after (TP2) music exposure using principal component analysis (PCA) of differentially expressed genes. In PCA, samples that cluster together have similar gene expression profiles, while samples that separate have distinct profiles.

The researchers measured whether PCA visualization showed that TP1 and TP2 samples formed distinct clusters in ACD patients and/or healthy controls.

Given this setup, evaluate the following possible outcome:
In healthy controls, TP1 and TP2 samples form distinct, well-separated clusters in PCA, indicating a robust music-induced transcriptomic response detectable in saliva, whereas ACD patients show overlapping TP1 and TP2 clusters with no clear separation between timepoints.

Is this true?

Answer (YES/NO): NO